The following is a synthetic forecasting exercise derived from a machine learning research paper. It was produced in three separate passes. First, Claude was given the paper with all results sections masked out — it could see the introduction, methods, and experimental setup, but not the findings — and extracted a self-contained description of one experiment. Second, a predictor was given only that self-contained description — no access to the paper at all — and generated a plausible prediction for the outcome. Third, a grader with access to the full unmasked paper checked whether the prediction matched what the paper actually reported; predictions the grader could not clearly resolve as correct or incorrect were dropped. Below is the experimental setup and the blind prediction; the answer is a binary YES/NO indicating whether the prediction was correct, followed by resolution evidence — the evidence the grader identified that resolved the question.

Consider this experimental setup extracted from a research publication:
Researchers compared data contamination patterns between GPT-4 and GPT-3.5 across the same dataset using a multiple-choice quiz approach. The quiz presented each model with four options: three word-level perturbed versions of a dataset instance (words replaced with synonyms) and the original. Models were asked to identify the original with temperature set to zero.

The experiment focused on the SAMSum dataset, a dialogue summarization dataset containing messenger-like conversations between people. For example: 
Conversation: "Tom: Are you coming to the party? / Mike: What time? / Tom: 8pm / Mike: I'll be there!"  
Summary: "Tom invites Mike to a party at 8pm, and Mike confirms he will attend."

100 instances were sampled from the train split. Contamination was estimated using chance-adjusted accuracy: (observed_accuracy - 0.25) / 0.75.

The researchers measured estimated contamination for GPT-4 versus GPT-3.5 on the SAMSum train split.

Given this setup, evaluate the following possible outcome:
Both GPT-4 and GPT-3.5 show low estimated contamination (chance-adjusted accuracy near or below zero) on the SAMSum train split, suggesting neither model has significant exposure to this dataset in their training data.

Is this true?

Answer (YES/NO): NO